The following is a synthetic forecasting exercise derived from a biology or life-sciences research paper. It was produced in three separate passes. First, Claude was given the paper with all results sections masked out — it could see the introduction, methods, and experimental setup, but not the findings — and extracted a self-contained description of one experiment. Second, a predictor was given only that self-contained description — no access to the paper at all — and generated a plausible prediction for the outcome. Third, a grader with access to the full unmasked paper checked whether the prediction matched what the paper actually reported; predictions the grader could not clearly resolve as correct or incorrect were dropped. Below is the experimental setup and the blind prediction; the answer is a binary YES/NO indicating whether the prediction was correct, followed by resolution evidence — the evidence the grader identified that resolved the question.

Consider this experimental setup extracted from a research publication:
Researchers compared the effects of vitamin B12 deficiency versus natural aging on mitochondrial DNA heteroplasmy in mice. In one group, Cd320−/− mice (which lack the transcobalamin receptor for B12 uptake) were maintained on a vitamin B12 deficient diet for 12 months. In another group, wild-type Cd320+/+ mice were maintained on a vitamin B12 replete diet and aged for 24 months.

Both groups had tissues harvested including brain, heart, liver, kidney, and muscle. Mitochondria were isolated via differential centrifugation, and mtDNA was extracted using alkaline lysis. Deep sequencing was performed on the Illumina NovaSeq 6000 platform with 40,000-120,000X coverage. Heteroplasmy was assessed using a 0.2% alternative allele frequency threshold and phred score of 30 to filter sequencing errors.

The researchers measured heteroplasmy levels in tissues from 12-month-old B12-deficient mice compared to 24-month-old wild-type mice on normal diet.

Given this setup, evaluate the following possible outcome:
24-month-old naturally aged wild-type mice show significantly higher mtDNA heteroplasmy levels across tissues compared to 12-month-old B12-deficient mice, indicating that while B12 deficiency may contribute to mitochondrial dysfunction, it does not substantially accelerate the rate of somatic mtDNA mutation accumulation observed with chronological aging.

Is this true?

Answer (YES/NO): NO